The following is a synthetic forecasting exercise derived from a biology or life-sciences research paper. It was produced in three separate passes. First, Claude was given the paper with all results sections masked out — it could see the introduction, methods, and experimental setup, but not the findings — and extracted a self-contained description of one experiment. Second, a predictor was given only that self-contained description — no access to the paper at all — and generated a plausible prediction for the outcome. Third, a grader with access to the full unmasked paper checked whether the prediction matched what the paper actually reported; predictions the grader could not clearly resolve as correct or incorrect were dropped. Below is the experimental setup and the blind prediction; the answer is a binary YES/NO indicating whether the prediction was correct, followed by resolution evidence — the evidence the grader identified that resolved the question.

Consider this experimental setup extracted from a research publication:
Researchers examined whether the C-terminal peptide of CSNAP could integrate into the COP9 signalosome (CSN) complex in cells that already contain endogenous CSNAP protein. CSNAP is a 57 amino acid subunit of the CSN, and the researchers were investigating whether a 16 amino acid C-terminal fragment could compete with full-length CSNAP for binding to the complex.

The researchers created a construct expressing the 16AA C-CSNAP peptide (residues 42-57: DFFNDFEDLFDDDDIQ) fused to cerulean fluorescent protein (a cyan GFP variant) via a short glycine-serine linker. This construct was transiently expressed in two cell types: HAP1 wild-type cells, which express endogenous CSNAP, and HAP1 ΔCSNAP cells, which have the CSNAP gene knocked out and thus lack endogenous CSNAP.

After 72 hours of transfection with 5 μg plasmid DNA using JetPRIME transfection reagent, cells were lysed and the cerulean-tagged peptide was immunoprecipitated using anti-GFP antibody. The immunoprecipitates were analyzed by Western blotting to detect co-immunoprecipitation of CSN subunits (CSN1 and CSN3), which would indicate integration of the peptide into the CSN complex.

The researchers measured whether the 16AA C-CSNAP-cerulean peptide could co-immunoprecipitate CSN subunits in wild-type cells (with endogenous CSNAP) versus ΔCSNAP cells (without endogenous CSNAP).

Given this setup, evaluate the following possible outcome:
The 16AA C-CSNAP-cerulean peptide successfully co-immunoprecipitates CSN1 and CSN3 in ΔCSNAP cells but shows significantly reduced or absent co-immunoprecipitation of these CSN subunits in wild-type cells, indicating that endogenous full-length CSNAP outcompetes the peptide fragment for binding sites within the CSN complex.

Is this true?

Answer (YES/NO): NO